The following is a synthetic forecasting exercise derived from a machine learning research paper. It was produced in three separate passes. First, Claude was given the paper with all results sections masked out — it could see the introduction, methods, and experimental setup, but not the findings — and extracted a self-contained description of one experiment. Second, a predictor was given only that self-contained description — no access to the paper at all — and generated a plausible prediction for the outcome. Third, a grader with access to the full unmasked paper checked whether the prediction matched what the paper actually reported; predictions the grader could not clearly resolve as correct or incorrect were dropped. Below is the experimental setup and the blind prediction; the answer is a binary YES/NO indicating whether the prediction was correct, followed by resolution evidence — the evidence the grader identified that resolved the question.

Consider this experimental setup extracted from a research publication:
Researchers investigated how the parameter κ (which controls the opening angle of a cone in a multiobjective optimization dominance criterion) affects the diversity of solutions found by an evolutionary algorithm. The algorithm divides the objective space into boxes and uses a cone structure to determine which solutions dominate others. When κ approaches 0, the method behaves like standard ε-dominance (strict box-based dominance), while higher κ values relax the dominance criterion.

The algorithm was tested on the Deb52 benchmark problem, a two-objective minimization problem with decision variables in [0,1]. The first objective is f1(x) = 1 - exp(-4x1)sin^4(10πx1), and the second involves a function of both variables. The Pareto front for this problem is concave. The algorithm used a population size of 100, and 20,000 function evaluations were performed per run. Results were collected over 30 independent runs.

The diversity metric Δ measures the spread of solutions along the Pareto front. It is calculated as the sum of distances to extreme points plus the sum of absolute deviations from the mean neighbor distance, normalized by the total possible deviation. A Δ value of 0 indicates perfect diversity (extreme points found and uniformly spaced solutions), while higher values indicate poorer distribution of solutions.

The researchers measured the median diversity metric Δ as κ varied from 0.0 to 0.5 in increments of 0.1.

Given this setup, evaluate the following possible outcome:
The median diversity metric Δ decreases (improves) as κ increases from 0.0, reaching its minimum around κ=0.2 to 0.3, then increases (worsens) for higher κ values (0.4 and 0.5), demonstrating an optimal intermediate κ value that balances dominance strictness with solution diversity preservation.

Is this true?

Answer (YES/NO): NO